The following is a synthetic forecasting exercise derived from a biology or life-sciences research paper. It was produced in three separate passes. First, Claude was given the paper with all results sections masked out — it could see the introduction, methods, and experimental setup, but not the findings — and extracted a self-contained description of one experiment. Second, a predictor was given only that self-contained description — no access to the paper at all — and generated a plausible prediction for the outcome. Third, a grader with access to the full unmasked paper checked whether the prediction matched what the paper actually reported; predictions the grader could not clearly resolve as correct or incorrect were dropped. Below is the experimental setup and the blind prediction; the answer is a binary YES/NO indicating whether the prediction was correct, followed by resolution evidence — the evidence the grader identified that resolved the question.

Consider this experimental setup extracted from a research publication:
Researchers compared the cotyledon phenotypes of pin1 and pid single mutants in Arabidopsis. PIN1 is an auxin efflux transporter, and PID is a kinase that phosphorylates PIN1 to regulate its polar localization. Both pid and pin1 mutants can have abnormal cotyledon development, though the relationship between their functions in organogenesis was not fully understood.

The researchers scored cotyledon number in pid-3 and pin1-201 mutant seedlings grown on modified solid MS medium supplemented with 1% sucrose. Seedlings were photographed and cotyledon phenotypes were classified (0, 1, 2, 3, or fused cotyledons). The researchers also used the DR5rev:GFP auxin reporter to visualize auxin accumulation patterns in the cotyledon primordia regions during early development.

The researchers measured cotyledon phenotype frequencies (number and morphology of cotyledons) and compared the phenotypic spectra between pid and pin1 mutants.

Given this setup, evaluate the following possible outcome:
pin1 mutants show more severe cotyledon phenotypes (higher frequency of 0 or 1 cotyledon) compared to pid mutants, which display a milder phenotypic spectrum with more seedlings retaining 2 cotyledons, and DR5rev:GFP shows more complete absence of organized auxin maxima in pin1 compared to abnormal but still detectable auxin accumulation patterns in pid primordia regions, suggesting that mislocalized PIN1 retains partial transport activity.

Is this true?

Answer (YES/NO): NO